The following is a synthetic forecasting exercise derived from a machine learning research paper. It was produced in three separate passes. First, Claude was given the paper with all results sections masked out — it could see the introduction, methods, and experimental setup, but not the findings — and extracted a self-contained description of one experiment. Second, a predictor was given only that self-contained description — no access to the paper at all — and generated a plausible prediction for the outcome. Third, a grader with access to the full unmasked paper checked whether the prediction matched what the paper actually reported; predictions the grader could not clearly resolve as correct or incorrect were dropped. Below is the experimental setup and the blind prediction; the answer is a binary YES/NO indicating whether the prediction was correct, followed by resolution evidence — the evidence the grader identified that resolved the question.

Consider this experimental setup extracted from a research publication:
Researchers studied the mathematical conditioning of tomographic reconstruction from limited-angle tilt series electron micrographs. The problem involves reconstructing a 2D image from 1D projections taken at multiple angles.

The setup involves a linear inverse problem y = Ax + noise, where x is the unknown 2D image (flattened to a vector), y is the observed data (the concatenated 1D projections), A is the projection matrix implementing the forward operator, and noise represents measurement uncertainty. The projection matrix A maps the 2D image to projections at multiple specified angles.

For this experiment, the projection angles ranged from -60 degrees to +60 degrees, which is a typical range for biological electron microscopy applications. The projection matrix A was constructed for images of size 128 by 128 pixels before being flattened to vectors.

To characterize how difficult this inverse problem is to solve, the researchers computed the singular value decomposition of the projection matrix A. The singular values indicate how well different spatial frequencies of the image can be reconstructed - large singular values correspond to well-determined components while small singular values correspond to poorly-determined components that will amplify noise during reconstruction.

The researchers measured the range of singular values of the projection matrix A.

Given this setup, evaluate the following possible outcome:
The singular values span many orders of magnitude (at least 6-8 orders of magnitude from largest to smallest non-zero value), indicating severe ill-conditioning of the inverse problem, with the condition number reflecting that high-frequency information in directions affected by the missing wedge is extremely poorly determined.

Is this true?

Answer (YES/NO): YES